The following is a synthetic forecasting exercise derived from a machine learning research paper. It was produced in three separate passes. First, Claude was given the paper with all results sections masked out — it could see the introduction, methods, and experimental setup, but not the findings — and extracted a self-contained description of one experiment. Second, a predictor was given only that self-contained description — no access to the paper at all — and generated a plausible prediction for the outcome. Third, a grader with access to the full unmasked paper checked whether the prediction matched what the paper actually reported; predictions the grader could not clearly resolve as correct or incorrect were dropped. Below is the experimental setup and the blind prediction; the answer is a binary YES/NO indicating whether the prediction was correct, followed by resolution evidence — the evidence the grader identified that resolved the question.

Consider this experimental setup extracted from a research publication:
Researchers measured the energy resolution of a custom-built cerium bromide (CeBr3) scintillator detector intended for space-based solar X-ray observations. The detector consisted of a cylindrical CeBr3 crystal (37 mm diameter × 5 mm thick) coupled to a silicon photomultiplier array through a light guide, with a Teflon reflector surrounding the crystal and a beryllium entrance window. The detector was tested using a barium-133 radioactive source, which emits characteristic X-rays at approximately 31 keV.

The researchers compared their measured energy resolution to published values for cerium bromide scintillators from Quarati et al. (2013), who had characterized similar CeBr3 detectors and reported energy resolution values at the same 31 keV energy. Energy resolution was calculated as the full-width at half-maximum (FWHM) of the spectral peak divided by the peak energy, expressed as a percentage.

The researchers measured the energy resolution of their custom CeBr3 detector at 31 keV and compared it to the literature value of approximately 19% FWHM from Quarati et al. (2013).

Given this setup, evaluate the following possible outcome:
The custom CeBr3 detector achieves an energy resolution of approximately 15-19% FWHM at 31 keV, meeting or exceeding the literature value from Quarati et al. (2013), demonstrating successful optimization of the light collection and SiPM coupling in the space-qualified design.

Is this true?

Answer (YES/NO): NO